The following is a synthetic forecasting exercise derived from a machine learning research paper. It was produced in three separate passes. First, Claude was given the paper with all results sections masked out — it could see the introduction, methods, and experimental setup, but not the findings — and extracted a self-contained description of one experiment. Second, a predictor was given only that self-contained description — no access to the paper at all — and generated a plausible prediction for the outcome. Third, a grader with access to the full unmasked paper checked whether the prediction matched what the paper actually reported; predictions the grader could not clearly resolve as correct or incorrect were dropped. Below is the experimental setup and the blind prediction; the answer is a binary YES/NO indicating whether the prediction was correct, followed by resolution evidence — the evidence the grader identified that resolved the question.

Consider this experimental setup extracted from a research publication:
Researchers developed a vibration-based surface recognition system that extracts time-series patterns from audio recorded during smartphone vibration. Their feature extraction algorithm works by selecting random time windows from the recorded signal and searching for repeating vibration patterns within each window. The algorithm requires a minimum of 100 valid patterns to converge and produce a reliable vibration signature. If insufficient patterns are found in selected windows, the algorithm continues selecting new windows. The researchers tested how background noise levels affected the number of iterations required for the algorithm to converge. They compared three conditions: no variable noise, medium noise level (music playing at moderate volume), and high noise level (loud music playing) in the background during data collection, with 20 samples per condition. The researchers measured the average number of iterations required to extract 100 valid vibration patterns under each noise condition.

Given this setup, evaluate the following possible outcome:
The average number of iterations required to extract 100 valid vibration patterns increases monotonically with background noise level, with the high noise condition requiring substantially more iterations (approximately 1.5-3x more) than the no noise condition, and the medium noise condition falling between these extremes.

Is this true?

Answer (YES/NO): NO